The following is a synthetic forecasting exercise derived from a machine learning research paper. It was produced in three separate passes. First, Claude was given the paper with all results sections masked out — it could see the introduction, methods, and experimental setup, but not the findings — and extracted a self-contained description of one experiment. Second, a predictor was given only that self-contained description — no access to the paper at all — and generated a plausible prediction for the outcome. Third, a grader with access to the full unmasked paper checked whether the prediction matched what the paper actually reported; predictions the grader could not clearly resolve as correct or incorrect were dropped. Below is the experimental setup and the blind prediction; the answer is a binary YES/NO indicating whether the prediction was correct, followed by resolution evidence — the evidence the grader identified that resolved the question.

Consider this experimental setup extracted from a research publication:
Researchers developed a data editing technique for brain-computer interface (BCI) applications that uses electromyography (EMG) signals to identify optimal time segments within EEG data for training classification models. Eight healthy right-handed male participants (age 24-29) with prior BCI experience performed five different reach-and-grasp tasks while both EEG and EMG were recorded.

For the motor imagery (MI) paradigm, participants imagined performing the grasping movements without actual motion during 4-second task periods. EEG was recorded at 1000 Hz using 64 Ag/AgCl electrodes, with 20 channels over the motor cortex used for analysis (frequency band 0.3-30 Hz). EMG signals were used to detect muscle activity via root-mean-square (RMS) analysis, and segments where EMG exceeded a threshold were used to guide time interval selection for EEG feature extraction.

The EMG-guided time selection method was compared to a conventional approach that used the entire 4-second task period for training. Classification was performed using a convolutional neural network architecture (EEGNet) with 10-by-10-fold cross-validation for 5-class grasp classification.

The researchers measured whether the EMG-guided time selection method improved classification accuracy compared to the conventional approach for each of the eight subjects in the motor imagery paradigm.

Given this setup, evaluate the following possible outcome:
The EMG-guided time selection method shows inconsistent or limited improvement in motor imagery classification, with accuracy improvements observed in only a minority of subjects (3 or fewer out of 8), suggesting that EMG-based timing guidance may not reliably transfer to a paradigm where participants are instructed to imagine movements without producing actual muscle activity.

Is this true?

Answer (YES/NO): NO